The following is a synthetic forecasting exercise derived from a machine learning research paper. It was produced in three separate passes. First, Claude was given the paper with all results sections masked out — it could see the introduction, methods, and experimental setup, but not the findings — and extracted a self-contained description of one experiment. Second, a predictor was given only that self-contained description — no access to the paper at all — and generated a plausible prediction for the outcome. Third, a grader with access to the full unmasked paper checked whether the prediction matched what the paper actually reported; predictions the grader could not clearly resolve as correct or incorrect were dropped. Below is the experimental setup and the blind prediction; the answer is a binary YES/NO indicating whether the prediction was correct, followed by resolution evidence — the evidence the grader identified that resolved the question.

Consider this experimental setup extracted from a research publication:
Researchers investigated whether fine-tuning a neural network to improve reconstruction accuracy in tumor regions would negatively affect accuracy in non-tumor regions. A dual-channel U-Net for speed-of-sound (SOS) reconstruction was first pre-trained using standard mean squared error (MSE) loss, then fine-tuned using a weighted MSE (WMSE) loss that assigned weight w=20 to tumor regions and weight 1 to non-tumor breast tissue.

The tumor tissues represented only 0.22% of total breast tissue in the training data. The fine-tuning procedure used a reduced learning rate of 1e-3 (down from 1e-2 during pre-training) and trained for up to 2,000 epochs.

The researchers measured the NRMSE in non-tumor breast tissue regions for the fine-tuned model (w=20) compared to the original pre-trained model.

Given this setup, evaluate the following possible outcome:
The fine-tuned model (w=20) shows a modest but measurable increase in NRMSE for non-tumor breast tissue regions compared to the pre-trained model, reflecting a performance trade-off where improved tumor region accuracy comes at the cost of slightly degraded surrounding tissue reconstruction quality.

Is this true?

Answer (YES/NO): YES